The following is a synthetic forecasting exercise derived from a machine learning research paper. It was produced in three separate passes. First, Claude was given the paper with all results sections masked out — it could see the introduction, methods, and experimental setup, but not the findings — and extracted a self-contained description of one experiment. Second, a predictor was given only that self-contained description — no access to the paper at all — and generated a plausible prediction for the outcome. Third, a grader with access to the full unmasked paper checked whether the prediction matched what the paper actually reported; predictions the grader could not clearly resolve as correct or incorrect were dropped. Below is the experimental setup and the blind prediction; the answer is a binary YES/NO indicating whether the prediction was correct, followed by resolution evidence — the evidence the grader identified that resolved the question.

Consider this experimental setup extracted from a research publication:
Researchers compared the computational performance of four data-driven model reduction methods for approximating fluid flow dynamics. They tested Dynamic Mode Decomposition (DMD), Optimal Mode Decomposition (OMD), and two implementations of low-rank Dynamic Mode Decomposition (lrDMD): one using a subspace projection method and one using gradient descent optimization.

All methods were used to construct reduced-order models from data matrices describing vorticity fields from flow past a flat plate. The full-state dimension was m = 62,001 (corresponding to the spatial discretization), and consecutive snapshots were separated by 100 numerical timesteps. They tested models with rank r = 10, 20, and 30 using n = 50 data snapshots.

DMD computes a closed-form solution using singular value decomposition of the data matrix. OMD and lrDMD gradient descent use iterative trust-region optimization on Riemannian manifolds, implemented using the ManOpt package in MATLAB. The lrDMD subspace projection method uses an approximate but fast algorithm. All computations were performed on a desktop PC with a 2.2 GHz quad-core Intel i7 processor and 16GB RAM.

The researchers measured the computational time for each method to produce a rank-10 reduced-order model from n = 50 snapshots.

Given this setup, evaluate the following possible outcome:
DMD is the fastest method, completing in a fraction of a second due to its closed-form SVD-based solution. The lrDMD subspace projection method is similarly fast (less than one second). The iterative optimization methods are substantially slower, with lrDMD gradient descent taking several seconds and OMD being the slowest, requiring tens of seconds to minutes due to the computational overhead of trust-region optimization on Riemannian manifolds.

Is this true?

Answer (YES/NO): NO